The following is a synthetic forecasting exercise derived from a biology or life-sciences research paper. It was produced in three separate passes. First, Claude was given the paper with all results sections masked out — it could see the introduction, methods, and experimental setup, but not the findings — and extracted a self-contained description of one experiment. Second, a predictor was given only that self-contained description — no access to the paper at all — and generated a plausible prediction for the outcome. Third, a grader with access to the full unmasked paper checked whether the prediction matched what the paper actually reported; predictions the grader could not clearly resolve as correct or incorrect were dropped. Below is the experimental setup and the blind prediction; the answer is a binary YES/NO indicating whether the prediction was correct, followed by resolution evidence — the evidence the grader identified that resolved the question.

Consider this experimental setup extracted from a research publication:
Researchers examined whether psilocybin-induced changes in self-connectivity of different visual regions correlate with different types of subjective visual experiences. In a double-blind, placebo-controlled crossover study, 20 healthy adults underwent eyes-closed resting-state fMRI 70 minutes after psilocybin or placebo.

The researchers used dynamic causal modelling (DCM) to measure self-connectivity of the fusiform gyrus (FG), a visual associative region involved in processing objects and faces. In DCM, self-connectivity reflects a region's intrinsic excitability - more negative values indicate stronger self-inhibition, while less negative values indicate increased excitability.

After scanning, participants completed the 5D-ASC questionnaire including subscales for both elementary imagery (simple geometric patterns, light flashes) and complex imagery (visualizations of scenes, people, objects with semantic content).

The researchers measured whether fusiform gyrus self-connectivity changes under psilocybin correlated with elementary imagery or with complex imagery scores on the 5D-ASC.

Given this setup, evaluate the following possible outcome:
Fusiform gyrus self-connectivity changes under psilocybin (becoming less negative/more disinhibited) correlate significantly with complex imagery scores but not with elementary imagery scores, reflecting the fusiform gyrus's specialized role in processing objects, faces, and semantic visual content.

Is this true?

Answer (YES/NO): NO